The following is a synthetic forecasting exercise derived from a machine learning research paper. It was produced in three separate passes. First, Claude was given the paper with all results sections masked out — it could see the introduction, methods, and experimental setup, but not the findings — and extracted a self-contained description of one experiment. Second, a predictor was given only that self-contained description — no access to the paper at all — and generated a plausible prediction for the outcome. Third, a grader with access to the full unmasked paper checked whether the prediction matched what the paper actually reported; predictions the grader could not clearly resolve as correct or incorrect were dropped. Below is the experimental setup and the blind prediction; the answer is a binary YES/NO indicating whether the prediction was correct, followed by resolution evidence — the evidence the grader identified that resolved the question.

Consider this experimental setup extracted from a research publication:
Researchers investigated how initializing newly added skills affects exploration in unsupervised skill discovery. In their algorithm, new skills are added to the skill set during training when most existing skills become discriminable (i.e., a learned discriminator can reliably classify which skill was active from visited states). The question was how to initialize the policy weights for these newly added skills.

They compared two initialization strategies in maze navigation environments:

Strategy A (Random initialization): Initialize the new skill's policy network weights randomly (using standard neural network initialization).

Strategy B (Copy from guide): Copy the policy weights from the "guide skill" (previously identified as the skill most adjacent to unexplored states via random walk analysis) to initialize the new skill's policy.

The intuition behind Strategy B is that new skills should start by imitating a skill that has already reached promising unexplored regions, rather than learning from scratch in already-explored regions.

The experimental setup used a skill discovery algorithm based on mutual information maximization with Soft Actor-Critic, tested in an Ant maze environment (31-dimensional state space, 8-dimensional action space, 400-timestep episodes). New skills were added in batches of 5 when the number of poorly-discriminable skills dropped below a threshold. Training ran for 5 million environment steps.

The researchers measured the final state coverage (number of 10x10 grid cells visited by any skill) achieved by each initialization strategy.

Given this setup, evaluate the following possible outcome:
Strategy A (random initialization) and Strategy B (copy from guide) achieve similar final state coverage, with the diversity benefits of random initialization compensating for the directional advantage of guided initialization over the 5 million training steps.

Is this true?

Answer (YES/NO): NO